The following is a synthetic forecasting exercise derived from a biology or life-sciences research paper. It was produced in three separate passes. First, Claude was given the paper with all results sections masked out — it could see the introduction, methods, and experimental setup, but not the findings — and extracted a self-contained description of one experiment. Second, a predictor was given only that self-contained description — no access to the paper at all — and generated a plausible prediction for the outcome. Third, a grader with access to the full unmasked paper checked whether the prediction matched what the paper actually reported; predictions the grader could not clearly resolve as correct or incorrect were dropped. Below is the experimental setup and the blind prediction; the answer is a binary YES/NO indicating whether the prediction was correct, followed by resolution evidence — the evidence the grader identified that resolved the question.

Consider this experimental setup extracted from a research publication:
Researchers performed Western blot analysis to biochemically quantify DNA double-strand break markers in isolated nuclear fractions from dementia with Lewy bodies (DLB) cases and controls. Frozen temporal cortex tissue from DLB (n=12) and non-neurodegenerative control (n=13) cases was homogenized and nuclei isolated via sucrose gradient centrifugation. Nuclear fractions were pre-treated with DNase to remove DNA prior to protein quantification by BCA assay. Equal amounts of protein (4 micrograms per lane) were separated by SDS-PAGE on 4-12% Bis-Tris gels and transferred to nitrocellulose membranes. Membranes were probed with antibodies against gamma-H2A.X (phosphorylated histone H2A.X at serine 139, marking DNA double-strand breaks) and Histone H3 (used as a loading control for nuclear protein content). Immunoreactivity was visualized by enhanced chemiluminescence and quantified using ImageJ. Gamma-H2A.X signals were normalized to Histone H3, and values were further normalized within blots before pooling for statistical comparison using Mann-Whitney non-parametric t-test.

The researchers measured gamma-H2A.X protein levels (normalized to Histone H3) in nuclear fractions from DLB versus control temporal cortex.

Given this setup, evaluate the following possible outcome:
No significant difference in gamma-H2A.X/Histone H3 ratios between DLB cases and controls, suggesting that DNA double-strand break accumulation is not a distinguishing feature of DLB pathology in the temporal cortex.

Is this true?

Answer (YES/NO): NO